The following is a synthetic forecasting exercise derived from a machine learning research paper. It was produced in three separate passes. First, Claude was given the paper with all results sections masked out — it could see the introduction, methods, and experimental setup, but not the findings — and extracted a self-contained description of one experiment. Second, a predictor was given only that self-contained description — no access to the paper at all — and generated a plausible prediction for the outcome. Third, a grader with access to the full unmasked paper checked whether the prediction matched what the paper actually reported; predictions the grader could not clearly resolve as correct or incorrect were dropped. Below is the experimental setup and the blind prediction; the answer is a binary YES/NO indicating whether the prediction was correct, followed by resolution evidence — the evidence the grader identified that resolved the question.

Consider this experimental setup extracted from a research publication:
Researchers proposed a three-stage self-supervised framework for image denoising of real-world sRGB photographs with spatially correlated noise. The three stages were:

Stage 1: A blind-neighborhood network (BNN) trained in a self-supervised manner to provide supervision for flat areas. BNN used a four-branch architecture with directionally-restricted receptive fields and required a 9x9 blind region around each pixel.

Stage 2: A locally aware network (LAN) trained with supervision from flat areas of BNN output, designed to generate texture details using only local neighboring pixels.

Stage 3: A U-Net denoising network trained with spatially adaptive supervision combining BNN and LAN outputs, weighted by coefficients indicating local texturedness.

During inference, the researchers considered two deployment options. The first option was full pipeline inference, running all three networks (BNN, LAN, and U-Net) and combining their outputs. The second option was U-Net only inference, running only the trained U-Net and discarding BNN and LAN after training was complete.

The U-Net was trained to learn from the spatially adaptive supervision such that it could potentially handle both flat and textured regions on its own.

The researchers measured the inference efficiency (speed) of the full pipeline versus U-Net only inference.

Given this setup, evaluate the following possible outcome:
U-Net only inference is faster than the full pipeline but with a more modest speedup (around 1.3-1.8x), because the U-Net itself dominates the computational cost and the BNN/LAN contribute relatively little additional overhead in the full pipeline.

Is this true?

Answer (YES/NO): NO